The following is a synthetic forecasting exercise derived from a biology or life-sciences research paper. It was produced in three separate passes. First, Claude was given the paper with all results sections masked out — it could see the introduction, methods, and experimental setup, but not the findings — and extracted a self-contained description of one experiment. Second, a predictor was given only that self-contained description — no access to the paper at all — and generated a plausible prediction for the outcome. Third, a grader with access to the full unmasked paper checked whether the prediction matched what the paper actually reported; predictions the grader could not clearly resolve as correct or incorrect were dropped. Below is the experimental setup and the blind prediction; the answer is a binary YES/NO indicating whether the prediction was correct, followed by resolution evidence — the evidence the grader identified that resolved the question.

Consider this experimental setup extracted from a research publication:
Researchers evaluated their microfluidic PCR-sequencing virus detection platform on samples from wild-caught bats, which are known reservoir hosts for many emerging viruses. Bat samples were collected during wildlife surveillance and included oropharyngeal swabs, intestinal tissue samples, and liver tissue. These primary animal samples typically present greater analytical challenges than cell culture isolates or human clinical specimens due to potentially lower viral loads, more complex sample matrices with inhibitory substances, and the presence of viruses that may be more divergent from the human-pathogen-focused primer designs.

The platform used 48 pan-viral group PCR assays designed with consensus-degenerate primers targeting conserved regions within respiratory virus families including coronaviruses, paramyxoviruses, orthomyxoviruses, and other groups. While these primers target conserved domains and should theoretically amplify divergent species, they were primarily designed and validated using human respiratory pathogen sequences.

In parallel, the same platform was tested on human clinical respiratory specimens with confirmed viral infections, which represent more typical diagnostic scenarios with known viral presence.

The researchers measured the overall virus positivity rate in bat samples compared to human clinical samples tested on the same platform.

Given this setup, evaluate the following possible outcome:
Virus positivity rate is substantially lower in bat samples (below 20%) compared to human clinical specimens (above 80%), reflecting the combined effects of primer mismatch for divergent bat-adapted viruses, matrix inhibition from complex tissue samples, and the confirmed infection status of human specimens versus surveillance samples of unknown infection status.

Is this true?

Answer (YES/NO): NO